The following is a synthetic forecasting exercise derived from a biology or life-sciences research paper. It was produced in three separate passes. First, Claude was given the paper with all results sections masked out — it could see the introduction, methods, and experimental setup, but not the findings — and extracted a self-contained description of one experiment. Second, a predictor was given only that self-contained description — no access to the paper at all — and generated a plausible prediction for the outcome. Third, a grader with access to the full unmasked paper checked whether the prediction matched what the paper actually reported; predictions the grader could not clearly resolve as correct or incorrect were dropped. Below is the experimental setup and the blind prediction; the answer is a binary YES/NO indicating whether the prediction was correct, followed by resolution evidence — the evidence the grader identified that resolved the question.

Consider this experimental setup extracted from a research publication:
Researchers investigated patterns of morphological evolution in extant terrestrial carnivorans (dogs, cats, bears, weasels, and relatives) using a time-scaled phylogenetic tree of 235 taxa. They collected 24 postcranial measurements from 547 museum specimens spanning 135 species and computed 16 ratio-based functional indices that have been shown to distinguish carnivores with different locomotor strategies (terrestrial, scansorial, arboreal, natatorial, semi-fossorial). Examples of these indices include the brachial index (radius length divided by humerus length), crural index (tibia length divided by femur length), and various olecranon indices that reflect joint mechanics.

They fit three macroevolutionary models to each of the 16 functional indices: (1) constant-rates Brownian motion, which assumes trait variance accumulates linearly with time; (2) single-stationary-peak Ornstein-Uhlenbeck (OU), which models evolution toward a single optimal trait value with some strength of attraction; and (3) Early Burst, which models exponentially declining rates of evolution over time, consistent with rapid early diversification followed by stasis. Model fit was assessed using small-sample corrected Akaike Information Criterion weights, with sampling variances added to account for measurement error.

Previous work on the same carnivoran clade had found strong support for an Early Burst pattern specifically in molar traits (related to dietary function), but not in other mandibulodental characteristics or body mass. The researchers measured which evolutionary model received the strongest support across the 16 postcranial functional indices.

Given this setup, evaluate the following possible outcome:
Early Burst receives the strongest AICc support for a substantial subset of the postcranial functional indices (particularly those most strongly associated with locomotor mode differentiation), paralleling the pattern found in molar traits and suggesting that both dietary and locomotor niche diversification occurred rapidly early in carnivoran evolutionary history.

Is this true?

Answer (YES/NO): NO